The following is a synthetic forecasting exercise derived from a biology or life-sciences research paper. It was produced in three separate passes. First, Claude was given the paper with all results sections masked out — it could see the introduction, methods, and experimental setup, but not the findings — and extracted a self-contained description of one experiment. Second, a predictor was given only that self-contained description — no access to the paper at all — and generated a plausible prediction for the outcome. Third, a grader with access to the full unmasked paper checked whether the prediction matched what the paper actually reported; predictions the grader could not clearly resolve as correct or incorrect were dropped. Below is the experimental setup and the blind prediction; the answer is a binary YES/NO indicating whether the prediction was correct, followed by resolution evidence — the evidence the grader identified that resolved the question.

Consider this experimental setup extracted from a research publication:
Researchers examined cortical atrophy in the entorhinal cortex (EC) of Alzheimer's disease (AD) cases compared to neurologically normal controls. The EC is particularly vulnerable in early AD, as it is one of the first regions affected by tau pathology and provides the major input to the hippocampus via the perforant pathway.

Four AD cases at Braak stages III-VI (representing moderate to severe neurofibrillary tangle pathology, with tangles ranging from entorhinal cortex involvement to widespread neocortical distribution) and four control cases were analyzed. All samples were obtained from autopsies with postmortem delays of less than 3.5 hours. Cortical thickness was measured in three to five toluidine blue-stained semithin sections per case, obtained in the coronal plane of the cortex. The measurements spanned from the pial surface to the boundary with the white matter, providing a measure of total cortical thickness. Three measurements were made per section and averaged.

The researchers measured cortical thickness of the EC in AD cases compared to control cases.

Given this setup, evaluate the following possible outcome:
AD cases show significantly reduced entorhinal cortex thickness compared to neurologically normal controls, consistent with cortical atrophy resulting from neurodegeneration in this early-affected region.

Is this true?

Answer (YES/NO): NO